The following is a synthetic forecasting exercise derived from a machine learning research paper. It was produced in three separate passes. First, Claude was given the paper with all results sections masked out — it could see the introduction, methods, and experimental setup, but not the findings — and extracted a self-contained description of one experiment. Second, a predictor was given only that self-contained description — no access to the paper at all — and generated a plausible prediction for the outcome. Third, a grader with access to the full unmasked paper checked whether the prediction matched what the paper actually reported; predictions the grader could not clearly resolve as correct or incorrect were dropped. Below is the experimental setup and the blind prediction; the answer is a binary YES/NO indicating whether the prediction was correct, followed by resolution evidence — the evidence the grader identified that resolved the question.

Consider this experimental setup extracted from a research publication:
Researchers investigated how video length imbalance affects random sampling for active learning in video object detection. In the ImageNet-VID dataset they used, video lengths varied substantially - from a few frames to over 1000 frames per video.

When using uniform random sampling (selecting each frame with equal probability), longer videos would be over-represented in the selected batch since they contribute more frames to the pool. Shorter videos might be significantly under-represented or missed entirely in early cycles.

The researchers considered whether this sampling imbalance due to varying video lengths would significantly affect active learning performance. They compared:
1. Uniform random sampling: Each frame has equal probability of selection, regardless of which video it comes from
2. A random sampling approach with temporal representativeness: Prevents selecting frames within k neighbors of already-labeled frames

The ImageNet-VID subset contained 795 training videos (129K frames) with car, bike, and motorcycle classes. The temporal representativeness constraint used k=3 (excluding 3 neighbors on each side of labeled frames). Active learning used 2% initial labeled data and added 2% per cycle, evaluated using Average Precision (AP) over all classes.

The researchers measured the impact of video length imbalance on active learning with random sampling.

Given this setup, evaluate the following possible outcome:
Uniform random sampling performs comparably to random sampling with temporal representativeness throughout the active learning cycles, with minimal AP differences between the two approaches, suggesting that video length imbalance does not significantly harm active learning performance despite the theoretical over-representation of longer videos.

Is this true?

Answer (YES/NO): NO